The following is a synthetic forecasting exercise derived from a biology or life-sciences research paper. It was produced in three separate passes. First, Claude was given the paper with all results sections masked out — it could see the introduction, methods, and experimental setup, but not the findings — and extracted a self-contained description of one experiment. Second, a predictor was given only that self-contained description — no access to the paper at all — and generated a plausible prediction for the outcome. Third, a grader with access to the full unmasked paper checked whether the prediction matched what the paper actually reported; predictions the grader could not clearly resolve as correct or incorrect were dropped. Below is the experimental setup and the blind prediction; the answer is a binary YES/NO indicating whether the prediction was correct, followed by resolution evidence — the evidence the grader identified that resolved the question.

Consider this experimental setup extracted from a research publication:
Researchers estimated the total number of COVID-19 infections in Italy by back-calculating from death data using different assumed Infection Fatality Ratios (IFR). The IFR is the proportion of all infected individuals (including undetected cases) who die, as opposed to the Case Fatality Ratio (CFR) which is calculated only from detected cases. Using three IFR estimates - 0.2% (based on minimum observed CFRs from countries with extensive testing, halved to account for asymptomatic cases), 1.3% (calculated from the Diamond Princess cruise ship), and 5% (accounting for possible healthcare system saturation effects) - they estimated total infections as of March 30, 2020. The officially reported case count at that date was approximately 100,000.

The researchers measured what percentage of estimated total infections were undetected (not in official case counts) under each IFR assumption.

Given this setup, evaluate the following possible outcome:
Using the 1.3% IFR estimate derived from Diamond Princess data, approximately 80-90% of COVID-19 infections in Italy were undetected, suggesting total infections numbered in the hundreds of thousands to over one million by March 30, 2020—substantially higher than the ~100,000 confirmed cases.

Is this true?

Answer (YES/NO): NO